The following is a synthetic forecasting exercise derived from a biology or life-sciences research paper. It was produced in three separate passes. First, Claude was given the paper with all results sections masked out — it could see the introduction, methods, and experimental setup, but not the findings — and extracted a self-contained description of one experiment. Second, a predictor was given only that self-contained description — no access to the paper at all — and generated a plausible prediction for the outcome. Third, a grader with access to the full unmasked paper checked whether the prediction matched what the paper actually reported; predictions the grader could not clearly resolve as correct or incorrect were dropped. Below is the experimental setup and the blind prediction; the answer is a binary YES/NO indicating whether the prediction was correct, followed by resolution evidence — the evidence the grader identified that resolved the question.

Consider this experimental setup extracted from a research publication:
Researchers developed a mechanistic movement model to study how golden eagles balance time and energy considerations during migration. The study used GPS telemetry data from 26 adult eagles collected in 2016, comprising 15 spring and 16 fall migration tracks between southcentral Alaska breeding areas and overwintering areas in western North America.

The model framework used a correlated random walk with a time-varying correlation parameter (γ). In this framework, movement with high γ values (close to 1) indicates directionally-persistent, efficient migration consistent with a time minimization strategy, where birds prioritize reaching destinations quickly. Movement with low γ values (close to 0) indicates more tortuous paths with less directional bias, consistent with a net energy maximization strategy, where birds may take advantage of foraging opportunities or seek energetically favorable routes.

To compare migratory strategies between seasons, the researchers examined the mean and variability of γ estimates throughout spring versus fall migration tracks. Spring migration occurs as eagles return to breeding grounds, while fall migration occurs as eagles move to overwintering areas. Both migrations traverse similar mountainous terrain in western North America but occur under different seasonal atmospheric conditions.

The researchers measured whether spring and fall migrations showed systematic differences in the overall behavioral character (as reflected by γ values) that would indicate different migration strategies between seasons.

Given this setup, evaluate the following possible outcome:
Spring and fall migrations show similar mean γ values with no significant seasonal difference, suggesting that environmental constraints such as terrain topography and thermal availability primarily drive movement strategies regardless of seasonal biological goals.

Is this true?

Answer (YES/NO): NO